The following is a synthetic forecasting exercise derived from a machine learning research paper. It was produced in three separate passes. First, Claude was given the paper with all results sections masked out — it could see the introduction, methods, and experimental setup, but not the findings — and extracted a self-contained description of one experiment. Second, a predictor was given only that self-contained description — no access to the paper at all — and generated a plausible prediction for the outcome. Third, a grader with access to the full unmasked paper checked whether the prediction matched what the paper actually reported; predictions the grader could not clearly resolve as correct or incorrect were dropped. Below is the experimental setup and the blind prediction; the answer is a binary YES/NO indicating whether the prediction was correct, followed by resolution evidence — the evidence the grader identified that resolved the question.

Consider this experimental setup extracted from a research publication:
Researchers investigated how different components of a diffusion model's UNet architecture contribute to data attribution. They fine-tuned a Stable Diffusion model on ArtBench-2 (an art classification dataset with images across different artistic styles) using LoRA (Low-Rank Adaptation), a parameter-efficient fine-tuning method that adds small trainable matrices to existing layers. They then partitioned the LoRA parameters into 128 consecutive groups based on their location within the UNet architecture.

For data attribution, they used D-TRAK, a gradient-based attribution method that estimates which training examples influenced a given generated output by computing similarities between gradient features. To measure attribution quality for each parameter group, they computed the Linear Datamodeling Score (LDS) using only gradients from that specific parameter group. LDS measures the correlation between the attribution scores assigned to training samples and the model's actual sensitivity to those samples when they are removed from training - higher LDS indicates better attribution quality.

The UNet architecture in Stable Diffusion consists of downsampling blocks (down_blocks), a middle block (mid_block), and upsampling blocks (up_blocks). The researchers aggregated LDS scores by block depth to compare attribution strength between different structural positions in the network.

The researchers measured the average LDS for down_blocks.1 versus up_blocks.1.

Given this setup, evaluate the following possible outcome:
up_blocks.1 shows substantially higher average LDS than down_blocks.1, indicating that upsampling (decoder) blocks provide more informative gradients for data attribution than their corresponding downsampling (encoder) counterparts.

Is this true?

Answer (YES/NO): YES